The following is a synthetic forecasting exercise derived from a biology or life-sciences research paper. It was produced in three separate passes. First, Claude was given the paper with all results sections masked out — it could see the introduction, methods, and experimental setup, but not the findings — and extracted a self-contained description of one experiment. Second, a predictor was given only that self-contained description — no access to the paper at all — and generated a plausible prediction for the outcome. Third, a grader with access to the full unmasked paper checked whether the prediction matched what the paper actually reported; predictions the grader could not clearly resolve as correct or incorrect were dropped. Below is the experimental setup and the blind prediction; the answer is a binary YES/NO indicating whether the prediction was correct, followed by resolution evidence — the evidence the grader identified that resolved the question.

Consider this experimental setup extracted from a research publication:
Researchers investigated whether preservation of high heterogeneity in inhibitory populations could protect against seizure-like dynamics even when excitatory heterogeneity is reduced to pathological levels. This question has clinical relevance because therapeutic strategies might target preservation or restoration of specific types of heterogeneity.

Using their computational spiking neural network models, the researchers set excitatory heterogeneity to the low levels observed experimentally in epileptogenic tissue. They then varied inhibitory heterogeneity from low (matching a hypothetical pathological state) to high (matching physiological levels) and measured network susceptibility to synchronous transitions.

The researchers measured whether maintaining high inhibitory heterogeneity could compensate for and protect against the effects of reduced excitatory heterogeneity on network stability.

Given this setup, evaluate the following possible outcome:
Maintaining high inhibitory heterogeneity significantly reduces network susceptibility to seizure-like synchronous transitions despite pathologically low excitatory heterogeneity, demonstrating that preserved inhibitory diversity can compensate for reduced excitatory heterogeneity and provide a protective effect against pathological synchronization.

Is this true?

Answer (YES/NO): NO